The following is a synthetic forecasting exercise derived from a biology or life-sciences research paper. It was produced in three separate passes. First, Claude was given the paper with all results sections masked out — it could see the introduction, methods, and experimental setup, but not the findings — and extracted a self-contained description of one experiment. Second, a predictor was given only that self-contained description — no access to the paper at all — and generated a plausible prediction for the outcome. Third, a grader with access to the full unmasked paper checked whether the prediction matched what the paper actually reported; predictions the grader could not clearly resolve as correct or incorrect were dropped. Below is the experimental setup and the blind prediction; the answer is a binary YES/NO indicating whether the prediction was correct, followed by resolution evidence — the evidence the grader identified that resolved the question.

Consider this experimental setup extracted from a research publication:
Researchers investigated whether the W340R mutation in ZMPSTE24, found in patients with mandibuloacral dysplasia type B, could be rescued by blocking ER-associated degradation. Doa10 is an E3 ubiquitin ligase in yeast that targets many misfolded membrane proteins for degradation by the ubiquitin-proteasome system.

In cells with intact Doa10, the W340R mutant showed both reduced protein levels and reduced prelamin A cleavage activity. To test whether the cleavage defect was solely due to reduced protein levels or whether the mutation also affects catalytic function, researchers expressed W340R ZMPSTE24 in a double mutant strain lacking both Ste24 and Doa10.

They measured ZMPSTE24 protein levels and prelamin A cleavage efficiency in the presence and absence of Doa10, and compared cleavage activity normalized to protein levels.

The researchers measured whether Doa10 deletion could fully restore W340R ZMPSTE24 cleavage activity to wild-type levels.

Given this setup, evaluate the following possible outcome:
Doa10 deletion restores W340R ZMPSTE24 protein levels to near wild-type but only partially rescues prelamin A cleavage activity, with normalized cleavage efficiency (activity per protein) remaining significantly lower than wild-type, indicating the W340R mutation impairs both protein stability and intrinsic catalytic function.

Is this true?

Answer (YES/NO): NO